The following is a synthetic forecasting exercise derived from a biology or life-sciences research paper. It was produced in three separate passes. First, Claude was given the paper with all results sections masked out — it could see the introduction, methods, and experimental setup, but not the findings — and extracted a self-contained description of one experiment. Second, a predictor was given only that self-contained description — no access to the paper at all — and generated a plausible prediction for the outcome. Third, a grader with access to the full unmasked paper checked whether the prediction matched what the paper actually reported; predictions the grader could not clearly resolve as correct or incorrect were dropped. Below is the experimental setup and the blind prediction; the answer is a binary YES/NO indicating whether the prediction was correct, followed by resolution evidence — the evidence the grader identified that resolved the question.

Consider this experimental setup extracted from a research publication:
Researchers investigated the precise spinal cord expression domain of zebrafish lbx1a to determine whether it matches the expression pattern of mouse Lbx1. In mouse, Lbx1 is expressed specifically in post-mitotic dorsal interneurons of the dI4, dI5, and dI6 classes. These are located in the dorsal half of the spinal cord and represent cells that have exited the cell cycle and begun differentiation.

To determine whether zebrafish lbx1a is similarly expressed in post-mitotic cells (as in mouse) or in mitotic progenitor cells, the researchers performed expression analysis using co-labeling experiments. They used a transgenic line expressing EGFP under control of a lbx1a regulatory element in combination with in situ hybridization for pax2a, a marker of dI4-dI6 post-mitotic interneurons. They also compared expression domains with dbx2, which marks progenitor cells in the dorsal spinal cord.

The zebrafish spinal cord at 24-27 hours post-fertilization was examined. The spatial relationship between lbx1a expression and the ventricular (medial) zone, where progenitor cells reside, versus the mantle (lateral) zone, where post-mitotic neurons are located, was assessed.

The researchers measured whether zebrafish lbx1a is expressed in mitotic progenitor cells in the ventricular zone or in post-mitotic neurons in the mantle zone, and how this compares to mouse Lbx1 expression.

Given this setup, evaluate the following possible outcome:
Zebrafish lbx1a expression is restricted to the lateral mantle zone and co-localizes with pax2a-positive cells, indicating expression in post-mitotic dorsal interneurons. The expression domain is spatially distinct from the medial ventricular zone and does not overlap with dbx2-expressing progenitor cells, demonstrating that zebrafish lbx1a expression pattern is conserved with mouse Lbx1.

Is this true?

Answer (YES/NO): YES